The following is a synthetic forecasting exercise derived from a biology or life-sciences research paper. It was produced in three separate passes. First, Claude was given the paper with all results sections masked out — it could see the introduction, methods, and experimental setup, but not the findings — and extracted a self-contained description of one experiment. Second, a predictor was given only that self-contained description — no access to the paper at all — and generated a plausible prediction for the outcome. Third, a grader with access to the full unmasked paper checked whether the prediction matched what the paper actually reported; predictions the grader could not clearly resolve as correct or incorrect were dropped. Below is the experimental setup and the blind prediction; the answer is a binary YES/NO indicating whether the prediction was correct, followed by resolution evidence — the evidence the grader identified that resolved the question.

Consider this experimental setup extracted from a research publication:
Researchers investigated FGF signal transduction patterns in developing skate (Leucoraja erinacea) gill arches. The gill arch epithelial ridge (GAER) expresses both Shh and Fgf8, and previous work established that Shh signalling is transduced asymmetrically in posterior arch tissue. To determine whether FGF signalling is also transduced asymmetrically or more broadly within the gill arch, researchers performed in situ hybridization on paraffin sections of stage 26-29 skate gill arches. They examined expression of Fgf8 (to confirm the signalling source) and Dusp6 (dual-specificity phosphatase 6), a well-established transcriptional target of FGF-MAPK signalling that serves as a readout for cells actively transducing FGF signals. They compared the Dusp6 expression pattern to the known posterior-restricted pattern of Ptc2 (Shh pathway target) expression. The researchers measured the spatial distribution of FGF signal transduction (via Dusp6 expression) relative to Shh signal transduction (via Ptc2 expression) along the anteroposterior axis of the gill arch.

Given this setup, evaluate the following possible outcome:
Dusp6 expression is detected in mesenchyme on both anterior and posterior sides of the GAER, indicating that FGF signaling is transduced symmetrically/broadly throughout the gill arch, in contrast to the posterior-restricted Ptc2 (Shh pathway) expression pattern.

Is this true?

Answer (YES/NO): YES